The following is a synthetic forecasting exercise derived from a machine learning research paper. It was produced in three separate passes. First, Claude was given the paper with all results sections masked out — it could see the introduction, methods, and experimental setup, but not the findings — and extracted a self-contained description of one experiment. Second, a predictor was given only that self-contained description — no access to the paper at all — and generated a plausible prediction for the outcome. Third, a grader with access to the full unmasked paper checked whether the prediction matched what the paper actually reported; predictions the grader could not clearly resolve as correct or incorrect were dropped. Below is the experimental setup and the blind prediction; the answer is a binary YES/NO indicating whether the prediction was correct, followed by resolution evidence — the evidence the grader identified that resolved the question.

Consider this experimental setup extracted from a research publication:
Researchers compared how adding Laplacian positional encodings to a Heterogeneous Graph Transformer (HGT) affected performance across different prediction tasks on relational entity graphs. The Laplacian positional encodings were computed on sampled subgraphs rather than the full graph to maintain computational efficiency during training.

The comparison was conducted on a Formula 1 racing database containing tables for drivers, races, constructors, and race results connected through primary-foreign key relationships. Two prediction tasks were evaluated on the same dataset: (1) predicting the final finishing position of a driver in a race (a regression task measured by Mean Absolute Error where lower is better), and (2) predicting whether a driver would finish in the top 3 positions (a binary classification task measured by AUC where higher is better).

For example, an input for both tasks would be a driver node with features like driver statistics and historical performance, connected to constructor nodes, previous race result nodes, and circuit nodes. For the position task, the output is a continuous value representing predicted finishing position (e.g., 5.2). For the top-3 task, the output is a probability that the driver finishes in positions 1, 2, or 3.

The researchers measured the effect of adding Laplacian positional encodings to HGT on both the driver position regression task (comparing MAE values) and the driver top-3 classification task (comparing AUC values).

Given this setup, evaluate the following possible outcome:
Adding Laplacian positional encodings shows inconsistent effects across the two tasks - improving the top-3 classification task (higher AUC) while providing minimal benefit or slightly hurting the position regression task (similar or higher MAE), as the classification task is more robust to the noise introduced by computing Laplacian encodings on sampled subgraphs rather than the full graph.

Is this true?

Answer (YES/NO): YES